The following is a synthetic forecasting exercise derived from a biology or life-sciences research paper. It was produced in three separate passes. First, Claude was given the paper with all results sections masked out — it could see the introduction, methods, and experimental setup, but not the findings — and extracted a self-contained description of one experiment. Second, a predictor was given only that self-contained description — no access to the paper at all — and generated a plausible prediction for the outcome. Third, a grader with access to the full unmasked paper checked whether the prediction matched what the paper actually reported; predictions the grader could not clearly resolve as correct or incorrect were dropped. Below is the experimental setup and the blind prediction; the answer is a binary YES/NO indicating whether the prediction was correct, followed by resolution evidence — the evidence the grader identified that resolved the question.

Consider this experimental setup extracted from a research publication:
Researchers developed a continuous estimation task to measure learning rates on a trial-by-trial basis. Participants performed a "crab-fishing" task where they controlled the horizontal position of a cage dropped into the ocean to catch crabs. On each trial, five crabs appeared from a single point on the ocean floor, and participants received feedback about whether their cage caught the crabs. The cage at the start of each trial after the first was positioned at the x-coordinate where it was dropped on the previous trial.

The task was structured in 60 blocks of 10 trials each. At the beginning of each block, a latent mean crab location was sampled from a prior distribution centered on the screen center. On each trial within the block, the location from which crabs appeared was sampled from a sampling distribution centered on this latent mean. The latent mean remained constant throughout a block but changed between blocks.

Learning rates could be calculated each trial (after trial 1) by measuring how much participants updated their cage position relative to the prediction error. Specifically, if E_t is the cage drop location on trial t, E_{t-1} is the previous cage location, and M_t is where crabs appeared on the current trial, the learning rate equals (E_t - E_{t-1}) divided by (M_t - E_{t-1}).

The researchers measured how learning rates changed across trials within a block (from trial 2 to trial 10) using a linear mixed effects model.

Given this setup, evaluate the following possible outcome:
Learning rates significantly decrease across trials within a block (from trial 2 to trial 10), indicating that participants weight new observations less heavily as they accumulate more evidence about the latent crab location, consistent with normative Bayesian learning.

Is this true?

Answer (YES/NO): YES